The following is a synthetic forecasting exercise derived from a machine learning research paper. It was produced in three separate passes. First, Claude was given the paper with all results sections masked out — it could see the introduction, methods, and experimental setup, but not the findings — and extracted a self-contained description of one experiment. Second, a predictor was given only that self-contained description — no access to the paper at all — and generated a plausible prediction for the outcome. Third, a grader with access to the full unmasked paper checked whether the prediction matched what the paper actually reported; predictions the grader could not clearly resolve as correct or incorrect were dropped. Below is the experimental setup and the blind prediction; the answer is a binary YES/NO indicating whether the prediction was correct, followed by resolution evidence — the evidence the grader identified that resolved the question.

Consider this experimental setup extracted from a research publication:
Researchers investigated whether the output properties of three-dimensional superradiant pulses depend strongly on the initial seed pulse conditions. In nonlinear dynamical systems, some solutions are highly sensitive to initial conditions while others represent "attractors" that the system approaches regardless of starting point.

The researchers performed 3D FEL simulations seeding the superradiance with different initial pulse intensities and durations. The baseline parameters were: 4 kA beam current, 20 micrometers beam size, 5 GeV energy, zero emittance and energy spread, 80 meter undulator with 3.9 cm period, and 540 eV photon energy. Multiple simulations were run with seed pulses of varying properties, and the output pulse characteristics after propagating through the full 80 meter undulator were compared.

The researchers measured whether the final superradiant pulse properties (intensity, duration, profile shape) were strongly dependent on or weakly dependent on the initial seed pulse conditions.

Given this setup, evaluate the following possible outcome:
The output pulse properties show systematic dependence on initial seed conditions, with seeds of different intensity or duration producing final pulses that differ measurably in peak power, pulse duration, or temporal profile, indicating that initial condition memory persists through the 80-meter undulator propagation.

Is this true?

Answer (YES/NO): NO